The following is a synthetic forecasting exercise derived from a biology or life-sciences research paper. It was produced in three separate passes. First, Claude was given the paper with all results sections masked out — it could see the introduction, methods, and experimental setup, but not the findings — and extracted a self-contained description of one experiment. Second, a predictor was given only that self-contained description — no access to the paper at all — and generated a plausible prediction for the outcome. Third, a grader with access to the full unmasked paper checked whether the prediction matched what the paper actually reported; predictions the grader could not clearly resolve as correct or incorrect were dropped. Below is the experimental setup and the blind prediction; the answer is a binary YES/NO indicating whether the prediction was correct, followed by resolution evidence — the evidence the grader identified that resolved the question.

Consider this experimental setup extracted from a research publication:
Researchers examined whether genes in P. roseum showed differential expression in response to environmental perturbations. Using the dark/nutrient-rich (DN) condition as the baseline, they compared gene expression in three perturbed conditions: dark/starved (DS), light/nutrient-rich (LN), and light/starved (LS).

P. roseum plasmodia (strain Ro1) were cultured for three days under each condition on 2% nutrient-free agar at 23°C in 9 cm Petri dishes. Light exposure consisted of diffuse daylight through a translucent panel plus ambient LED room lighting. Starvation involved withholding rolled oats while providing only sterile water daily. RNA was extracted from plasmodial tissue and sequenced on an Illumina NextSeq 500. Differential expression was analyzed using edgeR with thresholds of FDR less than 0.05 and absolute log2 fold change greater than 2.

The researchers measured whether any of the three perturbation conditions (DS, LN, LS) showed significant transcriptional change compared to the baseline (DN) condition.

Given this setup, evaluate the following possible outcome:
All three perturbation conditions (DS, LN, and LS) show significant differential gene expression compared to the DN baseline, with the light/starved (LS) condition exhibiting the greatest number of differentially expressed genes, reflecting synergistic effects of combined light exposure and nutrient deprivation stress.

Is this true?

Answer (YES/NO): NO